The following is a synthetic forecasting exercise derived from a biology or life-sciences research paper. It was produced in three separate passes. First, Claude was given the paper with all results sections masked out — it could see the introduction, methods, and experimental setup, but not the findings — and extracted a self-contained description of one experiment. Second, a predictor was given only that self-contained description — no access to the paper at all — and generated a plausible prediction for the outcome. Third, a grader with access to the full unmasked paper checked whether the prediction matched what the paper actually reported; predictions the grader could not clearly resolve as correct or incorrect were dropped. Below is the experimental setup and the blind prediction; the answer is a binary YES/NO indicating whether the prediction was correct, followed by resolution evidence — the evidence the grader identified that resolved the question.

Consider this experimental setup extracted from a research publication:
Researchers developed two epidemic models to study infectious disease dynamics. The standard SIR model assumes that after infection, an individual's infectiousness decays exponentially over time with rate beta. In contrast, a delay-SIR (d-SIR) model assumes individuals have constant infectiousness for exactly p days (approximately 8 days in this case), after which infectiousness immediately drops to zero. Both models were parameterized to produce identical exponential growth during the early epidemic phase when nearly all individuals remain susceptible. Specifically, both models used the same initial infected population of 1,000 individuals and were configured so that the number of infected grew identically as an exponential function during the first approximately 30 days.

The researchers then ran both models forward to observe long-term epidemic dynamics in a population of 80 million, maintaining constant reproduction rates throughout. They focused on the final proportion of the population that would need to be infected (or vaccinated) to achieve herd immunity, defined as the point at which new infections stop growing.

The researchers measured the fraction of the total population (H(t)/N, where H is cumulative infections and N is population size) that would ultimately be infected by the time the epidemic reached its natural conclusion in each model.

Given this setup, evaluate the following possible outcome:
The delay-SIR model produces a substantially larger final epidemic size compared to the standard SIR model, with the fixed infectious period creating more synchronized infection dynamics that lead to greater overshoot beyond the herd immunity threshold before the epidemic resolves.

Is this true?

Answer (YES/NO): NO